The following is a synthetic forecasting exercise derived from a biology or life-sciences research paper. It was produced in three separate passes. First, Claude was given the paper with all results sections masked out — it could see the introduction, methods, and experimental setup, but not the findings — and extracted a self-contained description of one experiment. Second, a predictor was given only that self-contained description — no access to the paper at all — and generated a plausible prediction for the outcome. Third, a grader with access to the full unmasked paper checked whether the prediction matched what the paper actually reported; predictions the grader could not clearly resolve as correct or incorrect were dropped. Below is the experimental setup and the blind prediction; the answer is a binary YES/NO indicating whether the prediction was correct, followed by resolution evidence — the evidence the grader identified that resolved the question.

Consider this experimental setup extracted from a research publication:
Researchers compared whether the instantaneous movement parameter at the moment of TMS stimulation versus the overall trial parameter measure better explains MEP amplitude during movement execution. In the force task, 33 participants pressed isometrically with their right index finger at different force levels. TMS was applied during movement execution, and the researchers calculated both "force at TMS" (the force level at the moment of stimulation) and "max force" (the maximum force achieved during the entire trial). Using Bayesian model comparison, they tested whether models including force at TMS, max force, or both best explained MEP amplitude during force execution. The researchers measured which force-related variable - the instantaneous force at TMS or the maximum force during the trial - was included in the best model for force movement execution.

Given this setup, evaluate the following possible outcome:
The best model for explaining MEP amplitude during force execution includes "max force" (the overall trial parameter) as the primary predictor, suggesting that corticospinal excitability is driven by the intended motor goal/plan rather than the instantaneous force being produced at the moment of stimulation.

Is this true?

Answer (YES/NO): NO